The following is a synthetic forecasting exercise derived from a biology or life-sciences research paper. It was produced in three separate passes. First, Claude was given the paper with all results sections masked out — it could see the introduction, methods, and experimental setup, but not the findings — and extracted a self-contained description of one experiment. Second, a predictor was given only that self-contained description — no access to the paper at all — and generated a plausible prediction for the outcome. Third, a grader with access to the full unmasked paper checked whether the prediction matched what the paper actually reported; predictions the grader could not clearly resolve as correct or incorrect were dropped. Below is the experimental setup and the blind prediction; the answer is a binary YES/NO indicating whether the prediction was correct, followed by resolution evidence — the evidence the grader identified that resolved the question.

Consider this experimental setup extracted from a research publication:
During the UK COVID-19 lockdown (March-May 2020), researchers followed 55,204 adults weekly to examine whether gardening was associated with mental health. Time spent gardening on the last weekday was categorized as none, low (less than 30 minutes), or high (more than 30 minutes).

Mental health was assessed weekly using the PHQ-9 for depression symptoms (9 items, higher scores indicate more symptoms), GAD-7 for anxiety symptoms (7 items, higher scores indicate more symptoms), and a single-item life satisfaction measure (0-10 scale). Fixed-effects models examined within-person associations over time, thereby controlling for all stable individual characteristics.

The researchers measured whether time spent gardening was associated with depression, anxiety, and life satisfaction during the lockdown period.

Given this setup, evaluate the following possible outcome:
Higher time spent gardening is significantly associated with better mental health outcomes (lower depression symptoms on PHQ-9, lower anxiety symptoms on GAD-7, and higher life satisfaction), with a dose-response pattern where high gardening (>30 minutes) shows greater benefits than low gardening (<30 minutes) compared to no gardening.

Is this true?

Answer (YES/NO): YES